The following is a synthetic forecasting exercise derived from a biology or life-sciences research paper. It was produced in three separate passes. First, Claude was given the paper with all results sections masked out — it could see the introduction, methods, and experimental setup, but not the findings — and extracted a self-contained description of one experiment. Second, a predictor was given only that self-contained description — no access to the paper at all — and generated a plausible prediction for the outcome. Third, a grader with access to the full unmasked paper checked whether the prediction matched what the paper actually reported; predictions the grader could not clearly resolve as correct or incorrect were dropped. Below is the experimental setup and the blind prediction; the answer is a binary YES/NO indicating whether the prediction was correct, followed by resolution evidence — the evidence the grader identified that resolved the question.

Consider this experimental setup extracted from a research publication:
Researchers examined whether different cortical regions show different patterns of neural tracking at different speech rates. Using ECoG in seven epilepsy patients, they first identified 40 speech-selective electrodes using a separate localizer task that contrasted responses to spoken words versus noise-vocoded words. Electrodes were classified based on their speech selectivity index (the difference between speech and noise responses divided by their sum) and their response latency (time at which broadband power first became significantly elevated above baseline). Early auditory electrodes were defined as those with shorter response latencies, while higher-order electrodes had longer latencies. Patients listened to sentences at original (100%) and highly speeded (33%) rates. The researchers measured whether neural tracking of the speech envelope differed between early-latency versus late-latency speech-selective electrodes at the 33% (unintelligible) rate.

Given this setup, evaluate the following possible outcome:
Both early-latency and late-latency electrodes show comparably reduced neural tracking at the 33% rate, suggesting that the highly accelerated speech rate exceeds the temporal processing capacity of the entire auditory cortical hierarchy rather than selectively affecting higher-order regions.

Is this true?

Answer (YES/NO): NO